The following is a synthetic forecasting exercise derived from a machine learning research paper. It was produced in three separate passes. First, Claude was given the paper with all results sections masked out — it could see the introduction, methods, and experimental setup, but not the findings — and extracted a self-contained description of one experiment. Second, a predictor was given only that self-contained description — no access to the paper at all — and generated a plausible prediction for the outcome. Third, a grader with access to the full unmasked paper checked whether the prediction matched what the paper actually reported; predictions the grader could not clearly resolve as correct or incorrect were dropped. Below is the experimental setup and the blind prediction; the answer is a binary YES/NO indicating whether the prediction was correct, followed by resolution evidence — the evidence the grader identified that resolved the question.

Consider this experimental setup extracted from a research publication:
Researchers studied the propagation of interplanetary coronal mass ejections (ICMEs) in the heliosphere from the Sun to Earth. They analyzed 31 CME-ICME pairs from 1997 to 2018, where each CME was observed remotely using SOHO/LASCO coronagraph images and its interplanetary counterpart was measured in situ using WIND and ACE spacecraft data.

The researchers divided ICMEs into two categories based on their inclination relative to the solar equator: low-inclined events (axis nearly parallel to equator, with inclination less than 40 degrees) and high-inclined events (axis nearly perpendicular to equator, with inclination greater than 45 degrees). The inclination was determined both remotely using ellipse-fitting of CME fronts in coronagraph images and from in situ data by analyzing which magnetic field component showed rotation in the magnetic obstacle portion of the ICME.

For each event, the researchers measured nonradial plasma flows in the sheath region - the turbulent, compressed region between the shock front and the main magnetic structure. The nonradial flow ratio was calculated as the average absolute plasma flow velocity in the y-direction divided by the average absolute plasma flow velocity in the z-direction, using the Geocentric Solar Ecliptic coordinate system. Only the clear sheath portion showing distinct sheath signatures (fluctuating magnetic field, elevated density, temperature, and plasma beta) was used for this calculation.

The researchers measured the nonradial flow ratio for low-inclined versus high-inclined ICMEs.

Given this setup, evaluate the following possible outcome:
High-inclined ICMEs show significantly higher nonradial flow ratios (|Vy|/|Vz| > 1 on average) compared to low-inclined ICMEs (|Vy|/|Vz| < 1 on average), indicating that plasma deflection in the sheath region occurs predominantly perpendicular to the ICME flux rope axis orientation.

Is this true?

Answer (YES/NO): YES